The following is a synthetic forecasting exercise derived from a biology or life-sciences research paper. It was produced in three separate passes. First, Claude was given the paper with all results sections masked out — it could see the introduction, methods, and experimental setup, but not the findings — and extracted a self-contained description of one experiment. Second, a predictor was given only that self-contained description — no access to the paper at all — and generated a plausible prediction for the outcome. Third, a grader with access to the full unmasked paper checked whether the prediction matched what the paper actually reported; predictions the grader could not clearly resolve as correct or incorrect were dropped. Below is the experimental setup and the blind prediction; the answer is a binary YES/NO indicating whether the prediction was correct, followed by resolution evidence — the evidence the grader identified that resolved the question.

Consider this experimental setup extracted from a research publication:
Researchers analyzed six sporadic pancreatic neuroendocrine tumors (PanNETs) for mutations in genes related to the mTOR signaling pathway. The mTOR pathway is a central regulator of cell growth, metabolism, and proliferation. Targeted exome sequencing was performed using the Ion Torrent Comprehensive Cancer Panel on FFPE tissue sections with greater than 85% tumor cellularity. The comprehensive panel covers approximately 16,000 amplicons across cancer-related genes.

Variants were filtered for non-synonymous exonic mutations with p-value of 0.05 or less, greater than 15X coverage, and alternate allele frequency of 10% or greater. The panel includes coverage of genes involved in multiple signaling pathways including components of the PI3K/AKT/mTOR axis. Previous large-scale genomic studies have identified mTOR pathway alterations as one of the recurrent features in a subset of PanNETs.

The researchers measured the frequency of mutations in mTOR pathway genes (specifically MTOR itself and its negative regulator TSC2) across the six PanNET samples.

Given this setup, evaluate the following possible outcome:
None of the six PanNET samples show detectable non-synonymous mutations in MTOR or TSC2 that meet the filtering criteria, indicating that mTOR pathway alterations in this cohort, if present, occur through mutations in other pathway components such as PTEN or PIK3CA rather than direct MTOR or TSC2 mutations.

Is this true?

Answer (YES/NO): NO